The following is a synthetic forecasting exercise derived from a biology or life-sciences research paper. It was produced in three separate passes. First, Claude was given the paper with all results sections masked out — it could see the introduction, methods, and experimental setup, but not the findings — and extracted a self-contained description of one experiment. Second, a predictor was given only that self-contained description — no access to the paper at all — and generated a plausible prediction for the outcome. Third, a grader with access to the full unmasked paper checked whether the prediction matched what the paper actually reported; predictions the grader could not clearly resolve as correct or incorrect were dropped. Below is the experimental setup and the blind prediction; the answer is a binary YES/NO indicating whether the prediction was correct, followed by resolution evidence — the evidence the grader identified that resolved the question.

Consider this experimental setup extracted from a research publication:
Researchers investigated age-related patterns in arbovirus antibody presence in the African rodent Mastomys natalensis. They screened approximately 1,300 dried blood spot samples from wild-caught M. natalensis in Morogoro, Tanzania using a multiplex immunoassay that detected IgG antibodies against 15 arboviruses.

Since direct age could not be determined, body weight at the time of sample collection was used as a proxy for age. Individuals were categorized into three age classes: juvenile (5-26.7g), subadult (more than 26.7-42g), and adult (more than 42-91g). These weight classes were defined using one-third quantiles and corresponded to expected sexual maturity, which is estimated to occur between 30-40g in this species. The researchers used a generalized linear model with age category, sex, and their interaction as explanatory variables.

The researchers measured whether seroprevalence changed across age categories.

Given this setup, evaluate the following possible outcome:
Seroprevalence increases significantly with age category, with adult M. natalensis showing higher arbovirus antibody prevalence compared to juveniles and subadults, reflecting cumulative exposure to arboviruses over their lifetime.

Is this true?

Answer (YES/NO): YES